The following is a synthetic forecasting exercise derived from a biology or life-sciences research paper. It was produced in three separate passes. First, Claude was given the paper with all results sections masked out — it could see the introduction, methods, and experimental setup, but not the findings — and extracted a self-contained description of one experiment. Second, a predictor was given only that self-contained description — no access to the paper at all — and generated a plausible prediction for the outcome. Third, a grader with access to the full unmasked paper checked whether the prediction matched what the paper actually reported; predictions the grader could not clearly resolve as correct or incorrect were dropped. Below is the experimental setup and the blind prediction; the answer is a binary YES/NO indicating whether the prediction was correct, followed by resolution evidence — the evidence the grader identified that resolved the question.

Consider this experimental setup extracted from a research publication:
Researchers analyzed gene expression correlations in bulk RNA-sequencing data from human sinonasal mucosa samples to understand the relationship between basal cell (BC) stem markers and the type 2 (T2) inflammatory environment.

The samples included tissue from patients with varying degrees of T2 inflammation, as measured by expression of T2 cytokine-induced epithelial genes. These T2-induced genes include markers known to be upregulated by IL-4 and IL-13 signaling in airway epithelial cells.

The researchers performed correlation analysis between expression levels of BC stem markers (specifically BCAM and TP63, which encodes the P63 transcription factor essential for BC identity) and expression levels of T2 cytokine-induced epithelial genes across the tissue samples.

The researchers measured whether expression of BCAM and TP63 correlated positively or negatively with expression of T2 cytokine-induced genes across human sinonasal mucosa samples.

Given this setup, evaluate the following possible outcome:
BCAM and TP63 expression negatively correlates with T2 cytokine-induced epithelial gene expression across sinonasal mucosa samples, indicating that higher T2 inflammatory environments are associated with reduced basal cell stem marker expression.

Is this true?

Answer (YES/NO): NO